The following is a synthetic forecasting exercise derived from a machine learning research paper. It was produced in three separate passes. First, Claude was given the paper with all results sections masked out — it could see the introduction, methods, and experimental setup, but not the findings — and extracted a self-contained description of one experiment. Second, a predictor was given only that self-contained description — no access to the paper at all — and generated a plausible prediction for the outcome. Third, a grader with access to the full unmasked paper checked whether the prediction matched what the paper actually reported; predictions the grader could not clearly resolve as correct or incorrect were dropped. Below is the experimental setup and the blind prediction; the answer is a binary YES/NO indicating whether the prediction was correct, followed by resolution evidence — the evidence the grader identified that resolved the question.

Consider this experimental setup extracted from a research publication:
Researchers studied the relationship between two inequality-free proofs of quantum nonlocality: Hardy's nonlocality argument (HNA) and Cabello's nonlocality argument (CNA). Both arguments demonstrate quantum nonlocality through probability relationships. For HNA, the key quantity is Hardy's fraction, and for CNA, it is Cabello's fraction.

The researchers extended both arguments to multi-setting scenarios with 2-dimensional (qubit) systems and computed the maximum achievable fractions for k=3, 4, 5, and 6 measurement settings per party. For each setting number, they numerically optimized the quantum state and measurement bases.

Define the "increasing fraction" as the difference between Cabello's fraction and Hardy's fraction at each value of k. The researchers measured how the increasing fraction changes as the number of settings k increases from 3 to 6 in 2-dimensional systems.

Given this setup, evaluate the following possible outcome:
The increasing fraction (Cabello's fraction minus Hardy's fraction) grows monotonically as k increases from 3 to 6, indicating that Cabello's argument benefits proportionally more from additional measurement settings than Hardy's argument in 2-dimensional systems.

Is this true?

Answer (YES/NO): NO